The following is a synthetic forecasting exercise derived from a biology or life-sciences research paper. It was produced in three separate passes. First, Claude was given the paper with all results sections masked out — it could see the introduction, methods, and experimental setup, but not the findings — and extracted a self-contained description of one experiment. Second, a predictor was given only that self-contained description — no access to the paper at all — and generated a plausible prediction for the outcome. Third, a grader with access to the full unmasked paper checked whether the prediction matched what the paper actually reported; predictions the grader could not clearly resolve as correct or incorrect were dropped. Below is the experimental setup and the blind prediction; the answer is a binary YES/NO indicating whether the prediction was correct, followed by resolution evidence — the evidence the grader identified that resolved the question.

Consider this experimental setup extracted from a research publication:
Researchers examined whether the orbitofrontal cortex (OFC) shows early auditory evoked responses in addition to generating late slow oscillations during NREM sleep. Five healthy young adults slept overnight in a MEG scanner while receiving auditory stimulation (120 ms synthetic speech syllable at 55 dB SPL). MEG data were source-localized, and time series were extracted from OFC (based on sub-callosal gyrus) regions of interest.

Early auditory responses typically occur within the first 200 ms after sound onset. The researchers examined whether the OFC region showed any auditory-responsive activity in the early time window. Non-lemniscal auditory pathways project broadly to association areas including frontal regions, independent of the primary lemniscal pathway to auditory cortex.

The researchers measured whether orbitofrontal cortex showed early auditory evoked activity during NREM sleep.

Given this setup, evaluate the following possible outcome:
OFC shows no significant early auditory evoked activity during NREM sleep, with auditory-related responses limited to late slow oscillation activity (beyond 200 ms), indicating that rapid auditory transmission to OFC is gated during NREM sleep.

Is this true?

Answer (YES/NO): NO